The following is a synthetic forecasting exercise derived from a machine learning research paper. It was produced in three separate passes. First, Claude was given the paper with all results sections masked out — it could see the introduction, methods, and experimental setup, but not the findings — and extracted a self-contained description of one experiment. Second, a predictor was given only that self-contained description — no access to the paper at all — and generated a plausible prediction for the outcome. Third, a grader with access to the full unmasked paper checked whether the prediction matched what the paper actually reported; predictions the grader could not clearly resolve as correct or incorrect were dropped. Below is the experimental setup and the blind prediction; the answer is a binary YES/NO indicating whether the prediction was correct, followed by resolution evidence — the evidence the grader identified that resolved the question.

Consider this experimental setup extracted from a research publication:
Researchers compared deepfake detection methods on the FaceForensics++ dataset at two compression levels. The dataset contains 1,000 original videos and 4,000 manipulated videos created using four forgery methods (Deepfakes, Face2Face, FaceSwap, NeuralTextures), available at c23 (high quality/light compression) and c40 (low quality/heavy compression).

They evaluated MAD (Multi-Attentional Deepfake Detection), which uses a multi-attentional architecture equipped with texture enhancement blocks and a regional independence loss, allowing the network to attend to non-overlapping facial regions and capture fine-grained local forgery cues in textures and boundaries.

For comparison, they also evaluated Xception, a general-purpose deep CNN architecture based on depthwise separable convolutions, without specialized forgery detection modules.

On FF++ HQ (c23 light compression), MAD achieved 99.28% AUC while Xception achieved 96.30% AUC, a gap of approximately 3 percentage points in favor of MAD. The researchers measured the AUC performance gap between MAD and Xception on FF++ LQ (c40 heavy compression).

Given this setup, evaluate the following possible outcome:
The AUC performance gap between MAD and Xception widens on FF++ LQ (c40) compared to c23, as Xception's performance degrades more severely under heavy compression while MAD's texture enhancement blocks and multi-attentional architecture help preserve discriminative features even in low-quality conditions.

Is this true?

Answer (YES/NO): NO